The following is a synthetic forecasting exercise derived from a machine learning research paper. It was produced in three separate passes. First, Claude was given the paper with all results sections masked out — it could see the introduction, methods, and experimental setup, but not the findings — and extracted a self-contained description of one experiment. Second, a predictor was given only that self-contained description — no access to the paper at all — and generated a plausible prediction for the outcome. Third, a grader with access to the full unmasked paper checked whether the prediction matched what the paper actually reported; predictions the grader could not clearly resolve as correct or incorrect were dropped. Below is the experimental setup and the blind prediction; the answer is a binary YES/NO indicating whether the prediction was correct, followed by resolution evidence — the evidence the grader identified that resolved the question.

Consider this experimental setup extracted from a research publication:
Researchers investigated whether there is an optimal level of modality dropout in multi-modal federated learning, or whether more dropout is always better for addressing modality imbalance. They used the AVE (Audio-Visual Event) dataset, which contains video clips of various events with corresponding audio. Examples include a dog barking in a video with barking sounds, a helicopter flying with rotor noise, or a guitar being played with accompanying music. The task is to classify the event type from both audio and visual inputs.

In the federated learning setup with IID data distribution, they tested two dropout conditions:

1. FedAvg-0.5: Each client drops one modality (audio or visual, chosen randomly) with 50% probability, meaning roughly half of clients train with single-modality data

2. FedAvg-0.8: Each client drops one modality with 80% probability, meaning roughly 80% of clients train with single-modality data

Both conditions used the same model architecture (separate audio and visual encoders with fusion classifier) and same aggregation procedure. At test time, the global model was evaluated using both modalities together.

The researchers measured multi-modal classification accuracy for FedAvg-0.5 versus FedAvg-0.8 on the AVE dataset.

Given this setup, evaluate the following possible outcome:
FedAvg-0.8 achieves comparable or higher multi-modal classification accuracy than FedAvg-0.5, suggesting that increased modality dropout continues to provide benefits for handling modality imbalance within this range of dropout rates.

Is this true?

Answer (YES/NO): NO